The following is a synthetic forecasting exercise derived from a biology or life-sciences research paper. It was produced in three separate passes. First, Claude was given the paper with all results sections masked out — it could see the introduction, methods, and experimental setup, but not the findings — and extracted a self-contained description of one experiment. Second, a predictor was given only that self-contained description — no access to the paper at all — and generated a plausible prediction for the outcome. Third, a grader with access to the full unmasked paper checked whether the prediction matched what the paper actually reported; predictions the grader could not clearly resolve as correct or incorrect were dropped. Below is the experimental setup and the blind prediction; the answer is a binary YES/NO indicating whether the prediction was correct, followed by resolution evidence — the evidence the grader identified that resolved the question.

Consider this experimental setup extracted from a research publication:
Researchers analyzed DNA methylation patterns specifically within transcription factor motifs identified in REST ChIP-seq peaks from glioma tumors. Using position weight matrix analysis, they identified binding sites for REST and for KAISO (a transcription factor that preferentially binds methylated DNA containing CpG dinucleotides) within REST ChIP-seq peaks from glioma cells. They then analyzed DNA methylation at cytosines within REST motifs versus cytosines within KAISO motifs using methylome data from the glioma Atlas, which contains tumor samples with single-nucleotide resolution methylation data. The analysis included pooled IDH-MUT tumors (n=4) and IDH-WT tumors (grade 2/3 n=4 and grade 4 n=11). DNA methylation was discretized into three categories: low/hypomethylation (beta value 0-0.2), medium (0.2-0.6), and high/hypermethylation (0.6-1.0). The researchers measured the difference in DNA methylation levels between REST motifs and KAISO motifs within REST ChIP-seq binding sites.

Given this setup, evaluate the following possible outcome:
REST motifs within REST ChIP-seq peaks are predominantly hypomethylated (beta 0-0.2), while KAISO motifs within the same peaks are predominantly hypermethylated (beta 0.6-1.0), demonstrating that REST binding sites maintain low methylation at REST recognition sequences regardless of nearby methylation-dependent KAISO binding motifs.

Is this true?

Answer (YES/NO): NO